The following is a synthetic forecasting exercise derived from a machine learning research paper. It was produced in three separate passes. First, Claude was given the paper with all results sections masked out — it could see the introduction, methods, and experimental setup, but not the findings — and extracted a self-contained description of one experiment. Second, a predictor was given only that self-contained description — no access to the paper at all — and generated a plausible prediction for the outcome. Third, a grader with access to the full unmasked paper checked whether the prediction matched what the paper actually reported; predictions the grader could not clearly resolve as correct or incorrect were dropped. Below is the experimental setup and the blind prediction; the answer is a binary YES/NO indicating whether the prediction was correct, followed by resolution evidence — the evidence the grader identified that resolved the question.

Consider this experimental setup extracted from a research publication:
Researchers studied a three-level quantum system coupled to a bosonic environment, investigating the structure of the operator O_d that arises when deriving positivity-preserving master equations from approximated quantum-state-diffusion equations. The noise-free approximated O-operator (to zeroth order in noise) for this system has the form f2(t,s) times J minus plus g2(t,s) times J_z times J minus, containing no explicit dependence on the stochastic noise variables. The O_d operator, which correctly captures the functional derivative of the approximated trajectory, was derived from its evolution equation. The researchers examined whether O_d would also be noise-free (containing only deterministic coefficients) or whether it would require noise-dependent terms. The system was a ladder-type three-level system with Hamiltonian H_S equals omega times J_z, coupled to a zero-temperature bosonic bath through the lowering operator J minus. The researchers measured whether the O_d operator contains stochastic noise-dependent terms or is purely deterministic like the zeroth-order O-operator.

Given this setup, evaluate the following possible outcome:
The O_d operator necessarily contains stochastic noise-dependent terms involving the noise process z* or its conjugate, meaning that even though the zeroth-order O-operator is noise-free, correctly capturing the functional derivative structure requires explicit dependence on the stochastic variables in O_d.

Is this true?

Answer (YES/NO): YES